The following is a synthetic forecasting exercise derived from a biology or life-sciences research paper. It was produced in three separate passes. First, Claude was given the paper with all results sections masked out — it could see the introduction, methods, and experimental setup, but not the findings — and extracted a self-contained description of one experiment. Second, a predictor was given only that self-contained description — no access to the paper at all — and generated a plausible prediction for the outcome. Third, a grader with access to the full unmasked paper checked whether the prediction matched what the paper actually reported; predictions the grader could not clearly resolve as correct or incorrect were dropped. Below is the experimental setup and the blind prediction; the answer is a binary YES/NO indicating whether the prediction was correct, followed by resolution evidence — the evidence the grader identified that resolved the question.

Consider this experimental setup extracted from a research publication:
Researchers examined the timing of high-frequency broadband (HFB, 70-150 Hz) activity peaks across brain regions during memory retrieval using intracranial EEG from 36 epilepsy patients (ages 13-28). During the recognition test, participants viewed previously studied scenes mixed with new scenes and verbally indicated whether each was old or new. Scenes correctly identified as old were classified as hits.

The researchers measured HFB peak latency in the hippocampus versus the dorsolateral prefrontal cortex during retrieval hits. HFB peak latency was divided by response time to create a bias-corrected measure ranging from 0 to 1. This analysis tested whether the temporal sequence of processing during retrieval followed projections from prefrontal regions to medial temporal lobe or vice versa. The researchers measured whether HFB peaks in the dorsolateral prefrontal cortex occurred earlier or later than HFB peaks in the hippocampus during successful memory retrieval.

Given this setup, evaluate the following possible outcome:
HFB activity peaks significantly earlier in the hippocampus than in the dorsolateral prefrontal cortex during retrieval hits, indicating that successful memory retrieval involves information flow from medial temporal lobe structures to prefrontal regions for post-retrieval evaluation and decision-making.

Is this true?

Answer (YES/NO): NO